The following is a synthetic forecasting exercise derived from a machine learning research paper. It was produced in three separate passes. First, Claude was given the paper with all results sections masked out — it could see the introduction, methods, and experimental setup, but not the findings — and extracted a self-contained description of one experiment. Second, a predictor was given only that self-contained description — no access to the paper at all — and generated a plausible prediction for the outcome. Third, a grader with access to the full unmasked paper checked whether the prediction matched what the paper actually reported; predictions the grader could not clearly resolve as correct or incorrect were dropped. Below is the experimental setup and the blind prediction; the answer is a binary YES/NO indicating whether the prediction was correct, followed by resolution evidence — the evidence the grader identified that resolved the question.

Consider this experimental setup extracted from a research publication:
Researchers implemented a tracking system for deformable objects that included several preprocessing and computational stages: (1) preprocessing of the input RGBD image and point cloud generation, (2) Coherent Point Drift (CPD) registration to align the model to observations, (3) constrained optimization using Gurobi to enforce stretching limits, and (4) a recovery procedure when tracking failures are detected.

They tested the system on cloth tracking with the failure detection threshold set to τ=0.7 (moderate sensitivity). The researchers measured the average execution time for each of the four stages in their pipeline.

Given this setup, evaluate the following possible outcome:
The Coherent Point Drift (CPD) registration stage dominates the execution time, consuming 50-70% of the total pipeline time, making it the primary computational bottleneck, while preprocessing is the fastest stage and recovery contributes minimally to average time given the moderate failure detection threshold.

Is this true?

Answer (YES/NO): NO